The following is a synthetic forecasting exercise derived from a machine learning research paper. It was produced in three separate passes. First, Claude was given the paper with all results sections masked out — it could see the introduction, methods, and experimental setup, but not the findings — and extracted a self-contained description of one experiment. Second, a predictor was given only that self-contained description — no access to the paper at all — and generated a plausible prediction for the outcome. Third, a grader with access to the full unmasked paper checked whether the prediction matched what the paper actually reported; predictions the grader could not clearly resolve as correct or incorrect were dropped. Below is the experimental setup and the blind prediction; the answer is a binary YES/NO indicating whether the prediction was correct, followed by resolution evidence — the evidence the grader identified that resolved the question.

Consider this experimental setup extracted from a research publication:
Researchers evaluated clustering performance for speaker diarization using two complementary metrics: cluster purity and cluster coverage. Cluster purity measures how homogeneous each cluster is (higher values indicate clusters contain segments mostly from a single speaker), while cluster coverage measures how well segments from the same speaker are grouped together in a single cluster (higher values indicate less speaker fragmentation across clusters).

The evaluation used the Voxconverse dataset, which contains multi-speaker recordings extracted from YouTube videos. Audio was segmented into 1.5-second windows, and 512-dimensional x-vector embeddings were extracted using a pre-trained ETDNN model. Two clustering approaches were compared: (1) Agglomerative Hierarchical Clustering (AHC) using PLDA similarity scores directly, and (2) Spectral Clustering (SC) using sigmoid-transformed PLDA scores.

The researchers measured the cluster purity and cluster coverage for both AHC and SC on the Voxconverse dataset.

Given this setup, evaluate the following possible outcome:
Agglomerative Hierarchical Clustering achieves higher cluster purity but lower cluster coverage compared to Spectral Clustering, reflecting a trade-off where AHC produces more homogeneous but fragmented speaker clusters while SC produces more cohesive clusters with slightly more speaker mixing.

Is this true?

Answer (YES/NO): YES